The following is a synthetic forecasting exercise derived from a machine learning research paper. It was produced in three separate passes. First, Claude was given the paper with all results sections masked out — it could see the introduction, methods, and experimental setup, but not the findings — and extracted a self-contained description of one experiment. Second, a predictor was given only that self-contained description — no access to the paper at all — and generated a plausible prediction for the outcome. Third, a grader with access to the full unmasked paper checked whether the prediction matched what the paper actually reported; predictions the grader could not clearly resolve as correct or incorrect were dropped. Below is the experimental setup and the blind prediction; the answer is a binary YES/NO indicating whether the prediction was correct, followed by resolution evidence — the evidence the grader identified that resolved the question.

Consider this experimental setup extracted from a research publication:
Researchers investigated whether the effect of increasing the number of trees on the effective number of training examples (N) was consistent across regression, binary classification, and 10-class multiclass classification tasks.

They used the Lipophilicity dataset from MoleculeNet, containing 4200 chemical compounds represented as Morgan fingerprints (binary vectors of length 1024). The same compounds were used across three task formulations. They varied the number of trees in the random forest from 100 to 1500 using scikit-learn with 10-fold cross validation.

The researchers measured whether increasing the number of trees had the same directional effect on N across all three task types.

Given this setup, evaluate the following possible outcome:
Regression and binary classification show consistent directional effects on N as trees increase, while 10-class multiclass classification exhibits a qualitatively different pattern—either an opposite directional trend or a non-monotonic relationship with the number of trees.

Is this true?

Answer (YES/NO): NO